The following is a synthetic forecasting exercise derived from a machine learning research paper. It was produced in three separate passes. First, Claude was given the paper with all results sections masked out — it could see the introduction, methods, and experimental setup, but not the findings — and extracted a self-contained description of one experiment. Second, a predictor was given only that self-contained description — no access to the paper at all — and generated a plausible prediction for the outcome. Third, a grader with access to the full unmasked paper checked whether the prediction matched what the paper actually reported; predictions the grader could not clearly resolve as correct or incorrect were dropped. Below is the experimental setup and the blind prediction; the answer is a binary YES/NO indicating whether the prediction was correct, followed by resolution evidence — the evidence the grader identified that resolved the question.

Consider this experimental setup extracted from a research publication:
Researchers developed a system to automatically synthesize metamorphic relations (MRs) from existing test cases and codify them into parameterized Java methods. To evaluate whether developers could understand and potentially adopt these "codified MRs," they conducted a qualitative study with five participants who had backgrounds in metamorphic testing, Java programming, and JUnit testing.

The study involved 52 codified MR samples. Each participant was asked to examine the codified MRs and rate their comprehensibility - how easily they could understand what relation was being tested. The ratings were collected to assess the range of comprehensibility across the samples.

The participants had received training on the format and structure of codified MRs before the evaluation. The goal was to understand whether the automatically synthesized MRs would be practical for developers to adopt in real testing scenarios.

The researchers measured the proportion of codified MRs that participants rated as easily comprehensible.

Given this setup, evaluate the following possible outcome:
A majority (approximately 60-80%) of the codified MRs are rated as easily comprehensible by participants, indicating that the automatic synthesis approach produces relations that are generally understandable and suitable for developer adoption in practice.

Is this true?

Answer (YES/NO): NO